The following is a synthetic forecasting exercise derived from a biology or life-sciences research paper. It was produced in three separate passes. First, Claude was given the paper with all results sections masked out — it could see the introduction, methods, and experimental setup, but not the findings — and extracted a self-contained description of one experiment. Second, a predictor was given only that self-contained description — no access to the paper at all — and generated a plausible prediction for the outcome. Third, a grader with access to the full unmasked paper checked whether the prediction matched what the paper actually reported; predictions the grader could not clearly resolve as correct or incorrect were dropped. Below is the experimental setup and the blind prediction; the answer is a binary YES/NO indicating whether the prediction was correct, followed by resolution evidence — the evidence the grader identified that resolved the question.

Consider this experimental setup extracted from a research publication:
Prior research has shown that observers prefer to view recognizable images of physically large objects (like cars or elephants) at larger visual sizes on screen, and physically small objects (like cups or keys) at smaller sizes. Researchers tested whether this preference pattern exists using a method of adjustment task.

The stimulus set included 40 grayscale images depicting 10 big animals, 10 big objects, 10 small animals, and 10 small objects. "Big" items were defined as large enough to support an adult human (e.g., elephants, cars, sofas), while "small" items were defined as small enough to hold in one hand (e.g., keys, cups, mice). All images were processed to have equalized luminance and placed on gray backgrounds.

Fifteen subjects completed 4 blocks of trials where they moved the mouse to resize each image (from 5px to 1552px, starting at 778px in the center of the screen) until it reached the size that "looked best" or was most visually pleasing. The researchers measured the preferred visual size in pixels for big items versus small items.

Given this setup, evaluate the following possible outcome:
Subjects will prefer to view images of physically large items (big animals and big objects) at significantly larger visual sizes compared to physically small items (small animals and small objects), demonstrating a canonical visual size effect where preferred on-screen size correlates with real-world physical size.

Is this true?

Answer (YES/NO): YES